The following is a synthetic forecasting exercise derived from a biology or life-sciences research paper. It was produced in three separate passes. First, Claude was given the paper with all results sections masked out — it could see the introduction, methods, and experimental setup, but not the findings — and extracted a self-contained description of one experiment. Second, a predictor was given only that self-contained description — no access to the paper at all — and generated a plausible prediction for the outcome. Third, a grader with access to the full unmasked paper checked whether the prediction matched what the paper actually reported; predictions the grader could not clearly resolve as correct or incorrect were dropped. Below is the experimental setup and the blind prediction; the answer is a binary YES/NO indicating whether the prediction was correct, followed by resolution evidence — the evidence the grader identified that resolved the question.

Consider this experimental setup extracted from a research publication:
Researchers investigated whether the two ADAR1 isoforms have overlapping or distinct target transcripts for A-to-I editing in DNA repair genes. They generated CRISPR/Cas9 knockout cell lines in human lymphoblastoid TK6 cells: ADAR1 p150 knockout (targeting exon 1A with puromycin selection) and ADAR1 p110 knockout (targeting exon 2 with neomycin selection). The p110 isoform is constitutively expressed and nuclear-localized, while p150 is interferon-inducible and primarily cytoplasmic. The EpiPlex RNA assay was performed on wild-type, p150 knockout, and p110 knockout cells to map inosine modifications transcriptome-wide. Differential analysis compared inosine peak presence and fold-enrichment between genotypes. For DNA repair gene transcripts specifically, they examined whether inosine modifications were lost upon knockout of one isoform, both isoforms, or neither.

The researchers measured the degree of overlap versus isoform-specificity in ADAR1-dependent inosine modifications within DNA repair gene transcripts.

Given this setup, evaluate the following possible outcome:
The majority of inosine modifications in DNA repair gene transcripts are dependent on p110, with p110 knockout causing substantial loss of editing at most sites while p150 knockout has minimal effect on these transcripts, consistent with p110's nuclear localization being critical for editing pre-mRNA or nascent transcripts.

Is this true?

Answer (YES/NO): NO